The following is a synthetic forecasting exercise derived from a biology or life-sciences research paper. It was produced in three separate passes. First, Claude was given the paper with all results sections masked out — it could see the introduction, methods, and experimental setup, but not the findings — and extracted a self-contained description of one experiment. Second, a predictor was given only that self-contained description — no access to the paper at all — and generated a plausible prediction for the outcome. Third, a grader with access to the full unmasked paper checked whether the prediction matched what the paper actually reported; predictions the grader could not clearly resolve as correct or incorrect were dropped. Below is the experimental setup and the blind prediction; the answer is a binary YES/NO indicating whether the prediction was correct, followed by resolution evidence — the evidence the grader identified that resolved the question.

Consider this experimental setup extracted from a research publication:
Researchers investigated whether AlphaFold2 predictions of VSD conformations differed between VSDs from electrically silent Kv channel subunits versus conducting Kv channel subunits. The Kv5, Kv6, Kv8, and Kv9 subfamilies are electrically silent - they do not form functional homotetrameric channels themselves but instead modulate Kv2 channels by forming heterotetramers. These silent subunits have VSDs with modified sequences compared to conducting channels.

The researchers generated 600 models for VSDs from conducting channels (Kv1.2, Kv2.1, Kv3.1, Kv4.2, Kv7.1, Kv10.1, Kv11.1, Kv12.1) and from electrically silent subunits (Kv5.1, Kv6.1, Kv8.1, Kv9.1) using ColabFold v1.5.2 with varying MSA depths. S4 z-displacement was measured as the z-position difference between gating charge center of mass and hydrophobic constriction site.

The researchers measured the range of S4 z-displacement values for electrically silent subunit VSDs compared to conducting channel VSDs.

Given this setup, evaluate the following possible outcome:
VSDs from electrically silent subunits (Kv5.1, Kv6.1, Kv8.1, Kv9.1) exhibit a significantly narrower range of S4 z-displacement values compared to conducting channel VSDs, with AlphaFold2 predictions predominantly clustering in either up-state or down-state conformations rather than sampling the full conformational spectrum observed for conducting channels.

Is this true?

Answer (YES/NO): NO